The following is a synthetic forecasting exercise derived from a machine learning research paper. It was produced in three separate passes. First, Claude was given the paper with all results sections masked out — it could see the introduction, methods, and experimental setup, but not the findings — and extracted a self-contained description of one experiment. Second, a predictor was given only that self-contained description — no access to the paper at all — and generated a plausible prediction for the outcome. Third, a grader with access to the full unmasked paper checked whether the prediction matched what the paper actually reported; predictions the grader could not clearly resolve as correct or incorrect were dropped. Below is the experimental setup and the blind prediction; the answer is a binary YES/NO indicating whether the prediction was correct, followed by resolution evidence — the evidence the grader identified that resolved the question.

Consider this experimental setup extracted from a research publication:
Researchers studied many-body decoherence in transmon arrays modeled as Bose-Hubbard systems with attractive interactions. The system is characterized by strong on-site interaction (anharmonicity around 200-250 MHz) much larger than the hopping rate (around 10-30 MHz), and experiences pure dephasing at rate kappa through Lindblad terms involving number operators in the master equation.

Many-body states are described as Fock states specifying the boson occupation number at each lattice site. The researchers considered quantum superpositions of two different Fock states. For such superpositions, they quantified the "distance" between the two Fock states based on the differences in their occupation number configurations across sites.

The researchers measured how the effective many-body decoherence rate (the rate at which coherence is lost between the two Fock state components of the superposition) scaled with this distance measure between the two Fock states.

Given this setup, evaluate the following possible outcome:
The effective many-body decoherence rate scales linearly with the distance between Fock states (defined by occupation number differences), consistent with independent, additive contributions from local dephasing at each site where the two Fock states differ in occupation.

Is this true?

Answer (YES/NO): NO